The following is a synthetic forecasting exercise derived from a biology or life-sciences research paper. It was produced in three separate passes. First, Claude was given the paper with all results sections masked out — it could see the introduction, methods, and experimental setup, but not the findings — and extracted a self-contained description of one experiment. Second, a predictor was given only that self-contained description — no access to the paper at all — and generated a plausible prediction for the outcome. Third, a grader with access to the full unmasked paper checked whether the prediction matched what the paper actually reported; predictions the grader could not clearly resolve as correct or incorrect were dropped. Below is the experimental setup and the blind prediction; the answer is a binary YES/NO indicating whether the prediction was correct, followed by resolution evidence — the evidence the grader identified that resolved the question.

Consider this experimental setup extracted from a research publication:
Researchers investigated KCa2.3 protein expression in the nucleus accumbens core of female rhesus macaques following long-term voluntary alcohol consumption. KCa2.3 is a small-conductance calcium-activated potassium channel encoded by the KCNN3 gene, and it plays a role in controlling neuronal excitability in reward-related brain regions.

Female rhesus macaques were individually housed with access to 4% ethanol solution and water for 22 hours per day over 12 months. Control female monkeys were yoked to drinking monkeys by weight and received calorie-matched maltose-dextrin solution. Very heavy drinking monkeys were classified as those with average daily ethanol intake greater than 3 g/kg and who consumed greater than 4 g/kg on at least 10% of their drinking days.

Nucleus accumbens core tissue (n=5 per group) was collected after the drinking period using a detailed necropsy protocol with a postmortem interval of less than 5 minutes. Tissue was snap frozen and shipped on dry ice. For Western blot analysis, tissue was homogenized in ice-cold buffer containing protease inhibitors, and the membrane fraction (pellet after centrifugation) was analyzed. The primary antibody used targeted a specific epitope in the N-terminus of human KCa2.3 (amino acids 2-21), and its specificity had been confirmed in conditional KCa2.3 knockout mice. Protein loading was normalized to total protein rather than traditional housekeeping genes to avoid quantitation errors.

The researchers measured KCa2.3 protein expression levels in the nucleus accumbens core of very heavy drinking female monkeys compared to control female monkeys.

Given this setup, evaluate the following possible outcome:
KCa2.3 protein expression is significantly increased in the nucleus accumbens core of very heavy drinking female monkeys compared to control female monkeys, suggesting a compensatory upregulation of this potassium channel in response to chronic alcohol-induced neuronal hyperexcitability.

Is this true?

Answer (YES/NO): NO